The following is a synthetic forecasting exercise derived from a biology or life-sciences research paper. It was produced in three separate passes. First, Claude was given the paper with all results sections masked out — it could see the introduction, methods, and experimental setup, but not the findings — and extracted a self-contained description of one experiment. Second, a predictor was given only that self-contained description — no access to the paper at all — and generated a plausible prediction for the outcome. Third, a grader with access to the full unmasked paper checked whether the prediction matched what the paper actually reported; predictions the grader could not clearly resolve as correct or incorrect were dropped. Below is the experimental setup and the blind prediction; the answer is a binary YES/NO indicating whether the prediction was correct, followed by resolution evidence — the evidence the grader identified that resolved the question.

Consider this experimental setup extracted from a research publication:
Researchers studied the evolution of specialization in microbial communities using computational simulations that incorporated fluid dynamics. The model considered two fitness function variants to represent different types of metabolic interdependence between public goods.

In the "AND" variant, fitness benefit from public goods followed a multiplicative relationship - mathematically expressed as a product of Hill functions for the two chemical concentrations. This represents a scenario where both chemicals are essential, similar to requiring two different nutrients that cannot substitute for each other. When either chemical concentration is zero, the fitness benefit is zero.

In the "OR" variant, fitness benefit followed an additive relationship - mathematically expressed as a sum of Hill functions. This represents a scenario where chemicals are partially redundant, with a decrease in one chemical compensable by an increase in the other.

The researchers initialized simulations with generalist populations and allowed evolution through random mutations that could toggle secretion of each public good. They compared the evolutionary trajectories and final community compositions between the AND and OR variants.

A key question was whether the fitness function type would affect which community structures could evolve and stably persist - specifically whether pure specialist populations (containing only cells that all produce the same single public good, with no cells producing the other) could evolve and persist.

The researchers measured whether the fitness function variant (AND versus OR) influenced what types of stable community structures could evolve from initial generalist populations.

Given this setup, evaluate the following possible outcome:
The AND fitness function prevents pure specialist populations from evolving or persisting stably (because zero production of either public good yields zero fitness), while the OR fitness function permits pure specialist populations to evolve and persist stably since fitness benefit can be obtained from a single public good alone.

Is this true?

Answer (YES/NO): YES